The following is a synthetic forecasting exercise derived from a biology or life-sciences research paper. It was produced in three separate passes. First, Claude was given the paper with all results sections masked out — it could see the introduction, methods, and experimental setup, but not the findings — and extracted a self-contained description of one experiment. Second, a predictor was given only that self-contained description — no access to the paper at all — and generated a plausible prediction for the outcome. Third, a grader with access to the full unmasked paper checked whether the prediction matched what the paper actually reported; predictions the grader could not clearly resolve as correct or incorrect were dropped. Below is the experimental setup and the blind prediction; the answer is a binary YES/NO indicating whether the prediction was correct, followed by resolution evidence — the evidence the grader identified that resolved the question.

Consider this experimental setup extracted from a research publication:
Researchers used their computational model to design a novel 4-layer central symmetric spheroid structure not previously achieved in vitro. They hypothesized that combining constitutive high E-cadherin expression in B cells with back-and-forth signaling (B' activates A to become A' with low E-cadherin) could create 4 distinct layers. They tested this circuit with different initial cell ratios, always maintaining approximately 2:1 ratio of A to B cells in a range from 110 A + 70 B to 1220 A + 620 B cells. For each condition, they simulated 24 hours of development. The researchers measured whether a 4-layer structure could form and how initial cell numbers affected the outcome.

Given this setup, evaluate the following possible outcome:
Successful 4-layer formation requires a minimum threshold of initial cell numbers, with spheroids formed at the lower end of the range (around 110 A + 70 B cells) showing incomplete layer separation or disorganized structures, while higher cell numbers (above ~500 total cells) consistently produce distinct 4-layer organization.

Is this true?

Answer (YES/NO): NO